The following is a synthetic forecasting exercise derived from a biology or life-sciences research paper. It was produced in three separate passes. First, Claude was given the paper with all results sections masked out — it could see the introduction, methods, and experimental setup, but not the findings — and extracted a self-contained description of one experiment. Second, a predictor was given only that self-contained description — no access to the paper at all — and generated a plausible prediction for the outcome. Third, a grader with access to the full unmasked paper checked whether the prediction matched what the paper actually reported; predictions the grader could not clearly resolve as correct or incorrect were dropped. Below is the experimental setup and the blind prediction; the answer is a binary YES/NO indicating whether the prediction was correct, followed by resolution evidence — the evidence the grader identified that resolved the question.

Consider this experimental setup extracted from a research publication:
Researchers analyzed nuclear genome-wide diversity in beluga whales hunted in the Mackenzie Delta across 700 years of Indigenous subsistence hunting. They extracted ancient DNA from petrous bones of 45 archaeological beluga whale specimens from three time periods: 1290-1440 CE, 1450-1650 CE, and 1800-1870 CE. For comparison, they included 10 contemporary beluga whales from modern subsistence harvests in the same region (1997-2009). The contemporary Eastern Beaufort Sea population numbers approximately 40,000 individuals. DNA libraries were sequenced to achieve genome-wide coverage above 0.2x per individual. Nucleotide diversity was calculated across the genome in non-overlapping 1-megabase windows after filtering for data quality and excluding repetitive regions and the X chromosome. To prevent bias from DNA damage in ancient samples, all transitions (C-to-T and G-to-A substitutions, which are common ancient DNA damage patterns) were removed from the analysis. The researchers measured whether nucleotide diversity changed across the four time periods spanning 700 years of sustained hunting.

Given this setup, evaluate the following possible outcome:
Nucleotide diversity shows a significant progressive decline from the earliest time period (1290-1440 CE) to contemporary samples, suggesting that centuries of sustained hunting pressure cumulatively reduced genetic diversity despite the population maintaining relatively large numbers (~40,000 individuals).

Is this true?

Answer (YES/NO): NO